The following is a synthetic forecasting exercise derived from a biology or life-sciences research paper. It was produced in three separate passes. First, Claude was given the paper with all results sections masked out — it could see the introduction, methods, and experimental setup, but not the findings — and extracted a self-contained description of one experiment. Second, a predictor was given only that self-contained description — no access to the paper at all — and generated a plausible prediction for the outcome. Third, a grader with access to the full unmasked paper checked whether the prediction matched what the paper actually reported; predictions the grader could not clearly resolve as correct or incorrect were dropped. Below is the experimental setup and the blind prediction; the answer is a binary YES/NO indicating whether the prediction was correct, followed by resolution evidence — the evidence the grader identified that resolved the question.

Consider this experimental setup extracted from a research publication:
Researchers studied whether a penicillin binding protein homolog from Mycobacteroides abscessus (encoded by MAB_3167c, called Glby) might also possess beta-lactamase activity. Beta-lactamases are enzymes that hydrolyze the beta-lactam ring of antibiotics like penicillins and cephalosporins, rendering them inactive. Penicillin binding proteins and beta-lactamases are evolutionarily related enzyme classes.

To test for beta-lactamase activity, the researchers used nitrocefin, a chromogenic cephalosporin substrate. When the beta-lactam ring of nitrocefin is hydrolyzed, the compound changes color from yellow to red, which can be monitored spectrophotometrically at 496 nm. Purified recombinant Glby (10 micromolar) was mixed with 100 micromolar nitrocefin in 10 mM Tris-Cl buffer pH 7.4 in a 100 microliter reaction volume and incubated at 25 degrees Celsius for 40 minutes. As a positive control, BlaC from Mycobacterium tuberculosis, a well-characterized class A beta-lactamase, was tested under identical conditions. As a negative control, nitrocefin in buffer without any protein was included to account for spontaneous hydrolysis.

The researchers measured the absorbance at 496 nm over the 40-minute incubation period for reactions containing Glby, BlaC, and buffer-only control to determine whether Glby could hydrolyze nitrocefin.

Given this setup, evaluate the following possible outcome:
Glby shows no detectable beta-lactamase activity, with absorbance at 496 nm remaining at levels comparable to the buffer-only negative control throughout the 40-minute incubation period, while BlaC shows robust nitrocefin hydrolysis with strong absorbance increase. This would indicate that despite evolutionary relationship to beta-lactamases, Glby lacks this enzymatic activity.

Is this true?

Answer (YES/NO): NO